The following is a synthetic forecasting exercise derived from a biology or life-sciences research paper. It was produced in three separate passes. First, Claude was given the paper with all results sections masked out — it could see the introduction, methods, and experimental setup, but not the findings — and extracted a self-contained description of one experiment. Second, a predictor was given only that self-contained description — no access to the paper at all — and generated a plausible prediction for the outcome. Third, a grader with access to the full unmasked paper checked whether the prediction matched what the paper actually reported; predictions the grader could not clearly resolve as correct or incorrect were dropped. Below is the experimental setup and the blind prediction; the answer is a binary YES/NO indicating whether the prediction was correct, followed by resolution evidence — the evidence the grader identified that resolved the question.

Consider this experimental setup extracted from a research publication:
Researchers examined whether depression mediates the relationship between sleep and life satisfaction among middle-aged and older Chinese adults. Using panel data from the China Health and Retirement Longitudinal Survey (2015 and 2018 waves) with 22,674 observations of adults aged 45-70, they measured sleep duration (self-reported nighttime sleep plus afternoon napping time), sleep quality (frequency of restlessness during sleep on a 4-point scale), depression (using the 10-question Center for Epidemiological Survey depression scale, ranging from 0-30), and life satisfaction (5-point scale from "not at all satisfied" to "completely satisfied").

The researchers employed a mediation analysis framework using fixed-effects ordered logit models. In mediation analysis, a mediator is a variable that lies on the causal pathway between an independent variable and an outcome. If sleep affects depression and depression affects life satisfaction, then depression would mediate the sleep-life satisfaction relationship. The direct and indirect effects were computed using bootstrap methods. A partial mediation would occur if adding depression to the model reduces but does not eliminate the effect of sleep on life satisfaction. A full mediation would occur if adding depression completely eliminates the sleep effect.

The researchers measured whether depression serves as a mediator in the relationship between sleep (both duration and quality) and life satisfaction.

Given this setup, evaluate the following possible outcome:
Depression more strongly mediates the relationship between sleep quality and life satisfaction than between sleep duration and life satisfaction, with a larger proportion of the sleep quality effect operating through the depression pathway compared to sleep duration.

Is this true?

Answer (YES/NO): YES